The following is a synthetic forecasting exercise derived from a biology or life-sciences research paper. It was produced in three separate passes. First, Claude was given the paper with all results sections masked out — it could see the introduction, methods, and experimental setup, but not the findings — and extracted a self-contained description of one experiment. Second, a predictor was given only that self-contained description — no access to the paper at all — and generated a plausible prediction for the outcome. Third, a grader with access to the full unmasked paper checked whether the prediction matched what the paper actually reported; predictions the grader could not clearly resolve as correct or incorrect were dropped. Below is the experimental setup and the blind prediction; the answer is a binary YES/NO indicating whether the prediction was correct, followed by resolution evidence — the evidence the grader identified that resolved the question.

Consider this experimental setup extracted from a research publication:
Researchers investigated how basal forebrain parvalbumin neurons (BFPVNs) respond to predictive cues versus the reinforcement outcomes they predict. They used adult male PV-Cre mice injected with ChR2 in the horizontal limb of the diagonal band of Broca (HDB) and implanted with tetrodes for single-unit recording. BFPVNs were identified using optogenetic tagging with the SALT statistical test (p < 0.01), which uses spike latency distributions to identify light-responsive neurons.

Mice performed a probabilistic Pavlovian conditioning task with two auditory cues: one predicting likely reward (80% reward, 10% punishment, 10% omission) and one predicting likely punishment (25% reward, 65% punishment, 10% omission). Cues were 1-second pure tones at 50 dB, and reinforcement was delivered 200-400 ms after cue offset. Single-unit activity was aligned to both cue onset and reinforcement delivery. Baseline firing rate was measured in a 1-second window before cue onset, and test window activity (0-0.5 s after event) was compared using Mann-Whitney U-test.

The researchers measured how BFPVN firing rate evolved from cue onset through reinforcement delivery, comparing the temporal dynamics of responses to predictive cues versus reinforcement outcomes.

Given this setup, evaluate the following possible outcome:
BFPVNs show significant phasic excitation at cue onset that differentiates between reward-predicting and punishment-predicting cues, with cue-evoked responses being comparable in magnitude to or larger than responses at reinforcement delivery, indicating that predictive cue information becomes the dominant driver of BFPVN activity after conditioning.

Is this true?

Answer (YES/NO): NO